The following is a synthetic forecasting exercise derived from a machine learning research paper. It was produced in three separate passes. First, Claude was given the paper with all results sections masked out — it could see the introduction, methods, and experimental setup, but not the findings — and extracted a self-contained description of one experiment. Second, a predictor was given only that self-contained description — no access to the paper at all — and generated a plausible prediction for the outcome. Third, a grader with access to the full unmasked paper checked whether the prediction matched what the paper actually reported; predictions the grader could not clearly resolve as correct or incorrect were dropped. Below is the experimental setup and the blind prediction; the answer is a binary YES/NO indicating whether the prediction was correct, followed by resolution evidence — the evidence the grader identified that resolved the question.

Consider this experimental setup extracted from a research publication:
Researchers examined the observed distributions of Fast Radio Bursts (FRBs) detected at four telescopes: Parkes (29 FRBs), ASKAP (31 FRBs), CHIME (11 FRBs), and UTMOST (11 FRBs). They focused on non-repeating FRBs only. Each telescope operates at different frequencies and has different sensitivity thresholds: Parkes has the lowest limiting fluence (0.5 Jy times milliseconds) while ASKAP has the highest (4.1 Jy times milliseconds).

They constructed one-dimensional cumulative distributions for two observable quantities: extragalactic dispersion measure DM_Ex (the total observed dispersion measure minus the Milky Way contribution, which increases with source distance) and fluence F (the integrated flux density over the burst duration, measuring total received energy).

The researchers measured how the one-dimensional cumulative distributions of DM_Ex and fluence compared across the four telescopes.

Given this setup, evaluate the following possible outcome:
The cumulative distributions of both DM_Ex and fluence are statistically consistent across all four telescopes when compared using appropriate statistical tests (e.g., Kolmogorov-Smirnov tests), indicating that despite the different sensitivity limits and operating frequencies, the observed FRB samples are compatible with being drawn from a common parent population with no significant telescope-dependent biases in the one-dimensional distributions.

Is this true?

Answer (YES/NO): NO